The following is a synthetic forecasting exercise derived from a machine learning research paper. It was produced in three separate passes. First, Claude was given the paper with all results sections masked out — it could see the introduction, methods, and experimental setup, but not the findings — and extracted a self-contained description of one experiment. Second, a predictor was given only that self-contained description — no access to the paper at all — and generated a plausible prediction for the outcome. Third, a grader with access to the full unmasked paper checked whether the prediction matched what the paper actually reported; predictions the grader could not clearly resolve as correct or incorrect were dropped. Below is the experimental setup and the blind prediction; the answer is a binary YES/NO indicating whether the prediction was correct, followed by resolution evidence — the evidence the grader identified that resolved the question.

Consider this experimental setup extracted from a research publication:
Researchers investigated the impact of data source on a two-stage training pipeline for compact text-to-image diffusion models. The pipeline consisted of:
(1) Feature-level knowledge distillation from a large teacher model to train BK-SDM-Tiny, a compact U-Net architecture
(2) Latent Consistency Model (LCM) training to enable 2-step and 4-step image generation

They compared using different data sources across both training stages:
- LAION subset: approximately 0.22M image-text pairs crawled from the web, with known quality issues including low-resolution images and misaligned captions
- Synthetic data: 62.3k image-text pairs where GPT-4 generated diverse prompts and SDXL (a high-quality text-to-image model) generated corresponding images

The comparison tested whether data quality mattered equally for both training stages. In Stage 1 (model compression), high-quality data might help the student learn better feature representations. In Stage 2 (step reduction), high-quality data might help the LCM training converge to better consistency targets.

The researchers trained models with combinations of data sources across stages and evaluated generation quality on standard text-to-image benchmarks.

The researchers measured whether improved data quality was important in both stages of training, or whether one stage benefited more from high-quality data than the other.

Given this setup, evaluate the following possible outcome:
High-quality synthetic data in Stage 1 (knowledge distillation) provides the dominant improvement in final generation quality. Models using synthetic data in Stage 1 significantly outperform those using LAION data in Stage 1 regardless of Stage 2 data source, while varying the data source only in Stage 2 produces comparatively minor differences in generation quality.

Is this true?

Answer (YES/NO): NO